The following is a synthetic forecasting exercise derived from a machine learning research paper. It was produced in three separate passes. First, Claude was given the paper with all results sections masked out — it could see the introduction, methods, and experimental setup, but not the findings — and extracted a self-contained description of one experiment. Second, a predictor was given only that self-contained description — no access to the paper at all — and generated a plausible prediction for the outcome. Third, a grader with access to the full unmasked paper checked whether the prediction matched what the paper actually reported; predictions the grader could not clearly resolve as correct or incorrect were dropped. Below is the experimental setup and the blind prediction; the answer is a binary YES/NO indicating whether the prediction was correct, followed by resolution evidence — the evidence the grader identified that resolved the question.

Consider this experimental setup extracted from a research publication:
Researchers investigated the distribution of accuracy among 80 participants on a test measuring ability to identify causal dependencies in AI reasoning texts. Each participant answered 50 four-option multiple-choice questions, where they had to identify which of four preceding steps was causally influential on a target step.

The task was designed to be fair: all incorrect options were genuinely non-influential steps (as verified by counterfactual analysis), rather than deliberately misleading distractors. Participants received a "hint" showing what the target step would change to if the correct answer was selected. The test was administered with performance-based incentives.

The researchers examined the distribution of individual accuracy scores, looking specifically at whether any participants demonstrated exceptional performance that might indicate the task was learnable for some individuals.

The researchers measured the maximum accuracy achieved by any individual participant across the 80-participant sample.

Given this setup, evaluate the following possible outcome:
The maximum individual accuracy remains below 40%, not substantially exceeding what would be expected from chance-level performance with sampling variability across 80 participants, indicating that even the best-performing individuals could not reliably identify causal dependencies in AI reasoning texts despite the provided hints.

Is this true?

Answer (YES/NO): NO